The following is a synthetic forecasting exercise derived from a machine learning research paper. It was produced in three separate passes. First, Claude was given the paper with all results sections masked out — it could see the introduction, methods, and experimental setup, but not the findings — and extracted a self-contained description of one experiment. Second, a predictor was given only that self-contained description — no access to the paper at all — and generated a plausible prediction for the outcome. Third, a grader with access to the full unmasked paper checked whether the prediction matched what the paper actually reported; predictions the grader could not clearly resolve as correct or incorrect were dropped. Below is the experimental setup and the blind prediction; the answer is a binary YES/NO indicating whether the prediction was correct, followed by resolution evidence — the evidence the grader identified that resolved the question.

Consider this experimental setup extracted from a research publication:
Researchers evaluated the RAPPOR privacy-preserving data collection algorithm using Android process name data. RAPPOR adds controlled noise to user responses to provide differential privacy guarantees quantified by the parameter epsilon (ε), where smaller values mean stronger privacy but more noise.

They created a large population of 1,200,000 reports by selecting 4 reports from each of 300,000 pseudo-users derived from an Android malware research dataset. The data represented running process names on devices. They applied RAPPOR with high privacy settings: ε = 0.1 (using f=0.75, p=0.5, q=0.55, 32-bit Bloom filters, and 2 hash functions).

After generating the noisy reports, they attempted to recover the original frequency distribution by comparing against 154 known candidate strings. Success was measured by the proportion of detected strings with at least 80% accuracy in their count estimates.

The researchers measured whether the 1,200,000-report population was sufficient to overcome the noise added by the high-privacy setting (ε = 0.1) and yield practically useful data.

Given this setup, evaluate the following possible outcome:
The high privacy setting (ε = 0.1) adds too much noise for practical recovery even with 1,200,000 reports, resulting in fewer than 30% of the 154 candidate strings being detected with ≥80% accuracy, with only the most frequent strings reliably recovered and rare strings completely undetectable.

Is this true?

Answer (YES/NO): NO